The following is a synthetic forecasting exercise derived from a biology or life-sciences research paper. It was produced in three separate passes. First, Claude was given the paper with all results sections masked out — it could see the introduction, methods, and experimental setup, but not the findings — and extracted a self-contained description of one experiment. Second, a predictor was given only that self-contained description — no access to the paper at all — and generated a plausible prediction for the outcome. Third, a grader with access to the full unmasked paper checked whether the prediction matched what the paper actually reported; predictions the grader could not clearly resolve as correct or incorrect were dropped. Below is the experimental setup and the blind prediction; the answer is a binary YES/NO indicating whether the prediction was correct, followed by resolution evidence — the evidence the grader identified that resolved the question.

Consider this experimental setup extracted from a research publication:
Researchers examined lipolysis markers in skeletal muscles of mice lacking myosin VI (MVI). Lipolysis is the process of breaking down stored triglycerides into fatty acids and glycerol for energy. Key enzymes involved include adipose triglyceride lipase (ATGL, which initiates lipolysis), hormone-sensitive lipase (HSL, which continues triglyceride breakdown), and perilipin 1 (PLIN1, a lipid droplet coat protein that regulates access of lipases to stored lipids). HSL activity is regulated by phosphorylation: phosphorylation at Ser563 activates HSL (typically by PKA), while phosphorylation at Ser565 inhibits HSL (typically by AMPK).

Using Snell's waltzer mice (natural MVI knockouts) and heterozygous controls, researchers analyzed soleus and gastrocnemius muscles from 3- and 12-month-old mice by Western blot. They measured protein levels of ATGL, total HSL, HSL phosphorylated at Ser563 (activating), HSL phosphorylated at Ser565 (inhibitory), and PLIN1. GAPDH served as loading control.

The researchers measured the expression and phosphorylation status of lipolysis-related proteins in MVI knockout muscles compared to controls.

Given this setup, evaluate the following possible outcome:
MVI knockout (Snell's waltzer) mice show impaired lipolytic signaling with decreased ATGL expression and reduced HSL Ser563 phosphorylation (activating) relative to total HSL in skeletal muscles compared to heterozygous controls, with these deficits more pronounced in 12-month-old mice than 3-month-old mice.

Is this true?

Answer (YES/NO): NO